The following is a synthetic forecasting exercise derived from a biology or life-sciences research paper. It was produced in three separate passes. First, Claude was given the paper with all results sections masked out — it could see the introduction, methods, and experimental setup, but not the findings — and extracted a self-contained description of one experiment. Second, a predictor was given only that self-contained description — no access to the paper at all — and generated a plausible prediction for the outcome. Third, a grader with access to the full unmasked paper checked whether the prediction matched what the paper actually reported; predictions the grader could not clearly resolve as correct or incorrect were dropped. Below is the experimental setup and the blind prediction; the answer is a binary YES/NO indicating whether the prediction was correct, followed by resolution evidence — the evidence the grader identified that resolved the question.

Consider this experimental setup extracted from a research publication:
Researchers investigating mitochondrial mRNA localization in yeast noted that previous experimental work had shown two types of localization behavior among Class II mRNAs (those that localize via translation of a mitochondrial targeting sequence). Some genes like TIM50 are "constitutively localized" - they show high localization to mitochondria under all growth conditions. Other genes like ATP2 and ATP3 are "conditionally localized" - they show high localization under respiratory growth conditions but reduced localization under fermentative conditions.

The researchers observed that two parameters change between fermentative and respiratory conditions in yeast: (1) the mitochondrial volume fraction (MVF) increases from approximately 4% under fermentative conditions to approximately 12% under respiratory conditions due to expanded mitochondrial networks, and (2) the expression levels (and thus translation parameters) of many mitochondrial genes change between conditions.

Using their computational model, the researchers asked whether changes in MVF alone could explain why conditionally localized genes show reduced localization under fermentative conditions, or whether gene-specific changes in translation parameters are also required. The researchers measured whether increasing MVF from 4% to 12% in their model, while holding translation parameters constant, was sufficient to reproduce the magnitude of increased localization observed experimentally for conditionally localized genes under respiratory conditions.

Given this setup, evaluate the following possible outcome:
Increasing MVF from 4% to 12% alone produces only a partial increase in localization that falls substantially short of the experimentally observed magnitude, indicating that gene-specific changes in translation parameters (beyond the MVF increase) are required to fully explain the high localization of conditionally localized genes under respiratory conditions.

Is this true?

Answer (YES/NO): NO